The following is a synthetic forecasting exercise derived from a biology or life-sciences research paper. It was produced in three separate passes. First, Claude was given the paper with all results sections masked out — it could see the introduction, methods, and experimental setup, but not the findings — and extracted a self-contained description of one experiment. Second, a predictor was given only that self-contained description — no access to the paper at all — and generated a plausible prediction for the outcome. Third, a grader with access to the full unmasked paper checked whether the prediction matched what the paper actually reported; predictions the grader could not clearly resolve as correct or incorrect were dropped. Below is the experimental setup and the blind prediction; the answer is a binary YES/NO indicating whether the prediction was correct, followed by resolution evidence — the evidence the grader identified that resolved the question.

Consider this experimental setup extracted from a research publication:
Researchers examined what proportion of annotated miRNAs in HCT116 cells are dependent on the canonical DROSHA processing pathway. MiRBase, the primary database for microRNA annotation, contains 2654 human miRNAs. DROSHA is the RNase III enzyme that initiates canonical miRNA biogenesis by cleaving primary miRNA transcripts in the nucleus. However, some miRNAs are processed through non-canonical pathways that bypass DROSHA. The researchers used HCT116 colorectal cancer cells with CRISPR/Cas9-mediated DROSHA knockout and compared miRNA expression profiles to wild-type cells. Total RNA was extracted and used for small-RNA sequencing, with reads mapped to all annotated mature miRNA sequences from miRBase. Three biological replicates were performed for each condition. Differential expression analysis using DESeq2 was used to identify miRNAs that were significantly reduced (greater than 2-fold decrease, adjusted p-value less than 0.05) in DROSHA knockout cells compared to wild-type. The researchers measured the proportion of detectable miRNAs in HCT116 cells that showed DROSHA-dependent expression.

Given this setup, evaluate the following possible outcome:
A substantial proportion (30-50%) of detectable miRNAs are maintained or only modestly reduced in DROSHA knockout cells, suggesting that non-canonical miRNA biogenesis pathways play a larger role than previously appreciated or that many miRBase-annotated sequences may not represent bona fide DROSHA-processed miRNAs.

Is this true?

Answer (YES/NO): NO